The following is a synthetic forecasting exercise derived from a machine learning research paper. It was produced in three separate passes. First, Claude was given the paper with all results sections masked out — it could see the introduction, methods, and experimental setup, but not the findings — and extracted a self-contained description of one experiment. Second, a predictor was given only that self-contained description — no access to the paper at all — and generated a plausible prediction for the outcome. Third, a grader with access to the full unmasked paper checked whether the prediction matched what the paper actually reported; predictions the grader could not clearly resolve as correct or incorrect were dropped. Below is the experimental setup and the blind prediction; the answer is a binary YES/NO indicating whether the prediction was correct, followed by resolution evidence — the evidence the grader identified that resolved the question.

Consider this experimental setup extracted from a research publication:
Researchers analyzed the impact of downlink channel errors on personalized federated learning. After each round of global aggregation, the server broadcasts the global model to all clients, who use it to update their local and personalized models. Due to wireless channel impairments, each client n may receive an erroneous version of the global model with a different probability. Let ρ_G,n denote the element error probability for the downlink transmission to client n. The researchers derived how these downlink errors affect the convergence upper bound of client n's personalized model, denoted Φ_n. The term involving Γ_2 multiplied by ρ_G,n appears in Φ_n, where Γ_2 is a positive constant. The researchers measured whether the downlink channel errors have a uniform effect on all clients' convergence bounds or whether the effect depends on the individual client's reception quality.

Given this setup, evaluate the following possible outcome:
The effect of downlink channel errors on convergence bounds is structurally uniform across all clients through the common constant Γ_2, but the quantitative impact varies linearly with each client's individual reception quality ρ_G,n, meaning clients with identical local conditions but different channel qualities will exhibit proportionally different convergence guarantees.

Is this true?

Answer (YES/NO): YES